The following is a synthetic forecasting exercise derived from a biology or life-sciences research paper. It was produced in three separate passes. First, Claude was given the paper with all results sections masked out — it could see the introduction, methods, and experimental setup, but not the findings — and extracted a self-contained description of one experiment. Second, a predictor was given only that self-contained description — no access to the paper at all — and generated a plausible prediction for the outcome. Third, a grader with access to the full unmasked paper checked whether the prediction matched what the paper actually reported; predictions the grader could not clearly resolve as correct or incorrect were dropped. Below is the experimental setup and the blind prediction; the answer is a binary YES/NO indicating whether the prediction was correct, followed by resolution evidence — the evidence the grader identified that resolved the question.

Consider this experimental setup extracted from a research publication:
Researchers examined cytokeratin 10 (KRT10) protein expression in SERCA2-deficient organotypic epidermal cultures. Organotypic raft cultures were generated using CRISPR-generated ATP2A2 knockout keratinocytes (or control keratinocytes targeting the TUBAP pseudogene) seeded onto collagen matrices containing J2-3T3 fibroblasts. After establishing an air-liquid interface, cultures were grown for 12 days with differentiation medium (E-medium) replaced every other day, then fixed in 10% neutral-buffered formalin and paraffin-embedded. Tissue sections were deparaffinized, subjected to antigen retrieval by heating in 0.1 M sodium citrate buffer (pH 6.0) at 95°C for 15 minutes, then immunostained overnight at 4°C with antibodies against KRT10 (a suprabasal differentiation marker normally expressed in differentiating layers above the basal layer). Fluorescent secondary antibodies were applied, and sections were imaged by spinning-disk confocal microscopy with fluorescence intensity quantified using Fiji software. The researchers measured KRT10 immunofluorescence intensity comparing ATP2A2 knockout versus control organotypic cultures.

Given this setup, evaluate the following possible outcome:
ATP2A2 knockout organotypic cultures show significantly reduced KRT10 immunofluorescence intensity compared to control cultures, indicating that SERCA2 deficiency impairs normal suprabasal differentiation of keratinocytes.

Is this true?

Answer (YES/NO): YES